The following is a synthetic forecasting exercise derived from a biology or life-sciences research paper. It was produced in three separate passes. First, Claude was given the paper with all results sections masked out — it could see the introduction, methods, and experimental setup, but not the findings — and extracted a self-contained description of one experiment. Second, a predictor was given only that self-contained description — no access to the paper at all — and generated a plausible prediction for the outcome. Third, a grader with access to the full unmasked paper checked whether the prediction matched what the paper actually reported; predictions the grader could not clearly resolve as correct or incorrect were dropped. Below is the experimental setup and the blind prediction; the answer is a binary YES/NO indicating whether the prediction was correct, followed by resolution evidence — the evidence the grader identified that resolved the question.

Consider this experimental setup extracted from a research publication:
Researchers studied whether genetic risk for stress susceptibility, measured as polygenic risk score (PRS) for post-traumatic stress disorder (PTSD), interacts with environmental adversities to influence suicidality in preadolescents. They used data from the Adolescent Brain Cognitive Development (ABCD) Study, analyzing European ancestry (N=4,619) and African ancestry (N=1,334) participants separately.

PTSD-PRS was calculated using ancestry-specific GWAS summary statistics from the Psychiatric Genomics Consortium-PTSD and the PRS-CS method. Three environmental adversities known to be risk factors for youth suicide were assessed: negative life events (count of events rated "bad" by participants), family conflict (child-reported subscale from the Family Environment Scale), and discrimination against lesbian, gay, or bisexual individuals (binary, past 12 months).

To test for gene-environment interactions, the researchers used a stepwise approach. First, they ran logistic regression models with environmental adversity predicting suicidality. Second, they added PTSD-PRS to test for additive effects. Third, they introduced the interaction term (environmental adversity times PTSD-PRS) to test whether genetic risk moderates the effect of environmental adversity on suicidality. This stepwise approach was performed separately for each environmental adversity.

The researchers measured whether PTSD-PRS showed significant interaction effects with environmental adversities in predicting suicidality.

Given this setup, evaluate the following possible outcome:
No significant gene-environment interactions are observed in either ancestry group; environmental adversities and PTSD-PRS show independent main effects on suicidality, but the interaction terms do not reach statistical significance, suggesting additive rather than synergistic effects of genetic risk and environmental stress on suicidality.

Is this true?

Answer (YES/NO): YES